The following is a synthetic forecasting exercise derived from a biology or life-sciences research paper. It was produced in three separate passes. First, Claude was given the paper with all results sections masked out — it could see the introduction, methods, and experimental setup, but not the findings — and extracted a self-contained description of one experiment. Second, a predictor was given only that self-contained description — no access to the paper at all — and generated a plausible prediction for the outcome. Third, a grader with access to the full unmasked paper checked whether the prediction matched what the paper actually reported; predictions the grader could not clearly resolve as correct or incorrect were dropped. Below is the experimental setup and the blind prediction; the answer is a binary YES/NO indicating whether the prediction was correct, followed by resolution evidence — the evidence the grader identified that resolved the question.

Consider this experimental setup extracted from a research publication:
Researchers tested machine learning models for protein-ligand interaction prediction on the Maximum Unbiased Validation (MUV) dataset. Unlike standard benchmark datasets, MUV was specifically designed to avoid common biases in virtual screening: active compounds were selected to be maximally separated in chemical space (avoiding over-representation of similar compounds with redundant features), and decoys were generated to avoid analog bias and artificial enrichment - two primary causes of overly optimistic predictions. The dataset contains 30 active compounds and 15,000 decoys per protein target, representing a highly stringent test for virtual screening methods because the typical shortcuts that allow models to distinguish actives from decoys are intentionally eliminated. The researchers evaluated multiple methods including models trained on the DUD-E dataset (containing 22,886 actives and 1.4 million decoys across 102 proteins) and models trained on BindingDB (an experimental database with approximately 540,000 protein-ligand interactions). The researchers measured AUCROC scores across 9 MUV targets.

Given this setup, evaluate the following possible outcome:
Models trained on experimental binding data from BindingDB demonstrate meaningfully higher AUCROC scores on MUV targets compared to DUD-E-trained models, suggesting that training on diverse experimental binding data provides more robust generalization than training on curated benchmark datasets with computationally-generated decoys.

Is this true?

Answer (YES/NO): NO